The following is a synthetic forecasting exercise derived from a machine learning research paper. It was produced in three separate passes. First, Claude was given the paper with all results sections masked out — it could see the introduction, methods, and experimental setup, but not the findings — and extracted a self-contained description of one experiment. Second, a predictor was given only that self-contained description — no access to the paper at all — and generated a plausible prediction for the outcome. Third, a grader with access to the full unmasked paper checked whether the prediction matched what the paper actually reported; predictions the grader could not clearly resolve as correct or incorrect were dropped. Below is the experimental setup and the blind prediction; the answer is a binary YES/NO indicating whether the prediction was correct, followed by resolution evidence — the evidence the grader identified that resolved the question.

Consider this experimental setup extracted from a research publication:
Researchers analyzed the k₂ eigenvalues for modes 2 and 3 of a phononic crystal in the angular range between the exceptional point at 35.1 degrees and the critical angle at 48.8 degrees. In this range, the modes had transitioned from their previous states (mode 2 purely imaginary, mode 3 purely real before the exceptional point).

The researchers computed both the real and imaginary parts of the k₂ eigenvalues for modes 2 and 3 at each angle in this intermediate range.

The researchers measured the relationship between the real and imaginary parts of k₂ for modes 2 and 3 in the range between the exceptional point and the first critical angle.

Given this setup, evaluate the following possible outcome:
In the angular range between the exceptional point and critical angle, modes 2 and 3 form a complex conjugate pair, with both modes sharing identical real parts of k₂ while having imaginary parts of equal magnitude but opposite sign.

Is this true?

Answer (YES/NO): NO